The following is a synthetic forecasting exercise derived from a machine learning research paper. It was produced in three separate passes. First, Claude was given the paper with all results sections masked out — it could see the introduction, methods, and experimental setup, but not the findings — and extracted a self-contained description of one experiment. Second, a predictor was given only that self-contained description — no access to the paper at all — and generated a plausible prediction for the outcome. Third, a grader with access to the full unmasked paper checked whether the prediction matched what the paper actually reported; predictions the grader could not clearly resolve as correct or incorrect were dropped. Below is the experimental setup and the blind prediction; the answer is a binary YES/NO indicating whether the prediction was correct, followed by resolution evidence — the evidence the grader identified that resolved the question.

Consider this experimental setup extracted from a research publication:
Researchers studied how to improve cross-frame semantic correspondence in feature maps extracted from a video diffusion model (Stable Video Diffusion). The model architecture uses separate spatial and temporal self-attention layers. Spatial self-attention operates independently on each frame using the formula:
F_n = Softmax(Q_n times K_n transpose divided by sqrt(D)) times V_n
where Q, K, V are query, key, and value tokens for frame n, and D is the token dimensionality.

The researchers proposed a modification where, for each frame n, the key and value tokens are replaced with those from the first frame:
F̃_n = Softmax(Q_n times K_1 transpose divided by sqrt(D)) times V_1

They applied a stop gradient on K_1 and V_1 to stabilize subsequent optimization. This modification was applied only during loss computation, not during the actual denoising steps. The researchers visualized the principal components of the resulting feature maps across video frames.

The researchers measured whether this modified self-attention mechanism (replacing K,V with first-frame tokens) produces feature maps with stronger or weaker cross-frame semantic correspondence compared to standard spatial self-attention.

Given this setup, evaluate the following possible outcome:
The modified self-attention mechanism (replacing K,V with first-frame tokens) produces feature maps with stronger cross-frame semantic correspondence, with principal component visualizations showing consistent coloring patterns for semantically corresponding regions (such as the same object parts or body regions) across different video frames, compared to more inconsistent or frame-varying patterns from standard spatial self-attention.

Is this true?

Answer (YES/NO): YES